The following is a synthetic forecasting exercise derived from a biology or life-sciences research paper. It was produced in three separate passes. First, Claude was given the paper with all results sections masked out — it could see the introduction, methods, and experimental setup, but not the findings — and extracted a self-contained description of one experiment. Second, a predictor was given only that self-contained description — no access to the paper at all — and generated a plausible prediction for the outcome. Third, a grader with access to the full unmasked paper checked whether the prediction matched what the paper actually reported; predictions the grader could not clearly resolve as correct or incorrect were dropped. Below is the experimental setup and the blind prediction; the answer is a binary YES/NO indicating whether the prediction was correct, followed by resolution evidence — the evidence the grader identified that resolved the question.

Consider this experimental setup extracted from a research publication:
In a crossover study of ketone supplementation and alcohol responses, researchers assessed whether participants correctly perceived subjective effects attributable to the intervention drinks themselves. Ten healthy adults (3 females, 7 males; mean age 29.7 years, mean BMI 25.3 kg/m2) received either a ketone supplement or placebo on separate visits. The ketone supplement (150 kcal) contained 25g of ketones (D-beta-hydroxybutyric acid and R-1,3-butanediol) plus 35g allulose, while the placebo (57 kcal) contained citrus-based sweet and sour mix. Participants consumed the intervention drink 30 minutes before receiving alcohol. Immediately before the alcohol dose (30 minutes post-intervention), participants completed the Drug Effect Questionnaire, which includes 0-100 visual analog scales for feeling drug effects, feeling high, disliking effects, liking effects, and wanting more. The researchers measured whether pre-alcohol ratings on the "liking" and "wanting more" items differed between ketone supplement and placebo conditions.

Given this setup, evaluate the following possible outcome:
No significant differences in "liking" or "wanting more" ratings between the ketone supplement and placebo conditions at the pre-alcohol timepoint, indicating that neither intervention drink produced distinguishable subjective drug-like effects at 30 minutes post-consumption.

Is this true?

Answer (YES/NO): NO